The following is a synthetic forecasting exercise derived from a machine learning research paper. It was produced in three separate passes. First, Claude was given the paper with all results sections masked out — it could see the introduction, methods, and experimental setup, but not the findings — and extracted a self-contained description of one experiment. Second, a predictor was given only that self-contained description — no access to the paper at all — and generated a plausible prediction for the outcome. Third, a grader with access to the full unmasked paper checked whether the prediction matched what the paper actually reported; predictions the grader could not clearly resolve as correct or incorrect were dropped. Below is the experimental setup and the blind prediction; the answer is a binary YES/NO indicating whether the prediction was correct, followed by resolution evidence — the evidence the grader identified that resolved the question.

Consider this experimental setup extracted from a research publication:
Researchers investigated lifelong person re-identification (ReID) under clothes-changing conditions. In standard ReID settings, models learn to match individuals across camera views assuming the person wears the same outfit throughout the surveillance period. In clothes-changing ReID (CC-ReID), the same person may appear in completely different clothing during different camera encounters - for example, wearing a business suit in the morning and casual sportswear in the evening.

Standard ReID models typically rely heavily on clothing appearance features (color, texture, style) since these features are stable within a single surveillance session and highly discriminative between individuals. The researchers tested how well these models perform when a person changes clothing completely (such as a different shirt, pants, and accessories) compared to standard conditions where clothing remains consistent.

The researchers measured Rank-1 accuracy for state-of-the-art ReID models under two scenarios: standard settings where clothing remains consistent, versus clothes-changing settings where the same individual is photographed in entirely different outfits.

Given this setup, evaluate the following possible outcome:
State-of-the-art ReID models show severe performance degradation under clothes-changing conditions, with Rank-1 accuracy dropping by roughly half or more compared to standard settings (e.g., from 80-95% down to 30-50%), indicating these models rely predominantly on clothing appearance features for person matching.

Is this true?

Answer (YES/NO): NO